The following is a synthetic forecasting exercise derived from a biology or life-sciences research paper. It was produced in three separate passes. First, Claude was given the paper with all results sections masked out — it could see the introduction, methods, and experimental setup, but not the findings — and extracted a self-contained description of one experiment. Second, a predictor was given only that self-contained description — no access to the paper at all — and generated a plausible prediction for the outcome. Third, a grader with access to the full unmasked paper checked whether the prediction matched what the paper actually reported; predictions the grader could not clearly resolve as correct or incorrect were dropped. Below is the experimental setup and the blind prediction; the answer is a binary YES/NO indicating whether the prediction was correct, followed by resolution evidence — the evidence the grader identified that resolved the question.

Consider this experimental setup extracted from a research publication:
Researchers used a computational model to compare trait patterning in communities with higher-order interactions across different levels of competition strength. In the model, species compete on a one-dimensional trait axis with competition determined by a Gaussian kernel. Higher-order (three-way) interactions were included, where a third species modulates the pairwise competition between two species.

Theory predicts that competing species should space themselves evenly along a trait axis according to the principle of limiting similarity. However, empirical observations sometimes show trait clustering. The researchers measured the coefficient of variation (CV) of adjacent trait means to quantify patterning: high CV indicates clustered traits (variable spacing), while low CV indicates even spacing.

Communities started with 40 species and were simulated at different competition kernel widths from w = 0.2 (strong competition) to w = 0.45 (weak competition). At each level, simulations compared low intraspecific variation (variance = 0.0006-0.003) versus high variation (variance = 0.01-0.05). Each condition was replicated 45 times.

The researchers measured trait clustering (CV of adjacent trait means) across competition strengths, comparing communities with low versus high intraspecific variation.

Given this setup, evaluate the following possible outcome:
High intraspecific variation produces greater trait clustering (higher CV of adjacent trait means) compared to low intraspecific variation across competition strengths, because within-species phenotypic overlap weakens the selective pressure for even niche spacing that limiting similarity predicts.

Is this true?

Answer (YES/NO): YES